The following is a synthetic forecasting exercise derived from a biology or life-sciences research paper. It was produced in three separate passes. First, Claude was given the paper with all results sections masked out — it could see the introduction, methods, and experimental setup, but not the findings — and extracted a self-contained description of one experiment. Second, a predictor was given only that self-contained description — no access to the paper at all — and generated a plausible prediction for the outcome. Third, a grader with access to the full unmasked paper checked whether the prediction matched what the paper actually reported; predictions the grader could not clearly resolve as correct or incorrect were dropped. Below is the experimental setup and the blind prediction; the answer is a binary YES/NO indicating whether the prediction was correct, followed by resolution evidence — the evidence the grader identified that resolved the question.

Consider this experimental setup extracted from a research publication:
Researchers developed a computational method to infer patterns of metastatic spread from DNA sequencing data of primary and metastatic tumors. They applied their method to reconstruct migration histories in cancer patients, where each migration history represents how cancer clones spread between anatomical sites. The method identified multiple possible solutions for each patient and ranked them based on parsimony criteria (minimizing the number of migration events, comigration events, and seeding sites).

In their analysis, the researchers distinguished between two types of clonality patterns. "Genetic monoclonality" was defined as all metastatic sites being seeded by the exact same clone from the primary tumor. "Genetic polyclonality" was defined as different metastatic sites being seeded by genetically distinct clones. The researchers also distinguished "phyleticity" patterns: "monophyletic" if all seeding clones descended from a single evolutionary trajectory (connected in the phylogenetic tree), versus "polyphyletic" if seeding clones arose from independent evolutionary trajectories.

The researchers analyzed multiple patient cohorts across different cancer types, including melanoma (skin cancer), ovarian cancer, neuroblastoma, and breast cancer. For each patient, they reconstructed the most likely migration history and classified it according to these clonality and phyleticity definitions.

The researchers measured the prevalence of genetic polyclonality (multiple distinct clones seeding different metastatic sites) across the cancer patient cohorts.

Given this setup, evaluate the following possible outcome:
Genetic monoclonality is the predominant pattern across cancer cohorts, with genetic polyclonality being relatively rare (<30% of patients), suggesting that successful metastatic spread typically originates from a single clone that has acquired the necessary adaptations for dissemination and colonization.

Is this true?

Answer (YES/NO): NO